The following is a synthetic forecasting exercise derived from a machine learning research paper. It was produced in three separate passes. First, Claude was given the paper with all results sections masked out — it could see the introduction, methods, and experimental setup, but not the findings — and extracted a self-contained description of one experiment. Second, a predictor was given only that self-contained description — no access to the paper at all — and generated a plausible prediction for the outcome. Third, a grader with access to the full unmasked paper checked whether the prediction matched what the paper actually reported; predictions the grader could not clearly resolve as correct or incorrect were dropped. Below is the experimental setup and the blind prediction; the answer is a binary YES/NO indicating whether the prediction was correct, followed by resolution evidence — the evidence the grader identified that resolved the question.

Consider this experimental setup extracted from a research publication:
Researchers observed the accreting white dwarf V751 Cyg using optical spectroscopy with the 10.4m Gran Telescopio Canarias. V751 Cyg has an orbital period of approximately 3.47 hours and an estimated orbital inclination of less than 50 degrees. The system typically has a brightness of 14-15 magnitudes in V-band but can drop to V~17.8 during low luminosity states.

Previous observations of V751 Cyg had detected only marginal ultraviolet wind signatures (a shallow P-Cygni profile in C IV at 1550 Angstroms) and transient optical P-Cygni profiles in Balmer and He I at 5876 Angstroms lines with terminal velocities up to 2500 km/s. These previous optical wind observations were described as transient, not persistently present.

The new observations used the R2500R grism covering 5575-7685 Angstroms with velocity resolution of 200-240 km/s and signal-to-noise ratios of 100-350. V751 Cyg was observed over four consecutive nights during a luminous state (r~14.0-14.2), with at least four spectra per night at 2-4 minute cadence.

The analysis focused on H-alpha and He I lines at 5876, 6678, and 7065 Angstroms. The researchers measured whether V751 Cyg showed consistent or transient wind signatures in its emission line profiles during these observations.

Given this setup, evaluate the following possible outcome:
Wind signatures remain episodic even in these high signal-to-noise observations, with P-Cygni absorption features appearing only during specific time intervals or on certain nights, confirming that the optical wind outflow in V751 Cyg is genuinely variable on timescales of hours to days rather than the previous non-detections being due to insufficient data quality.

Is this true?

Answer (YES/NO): NO